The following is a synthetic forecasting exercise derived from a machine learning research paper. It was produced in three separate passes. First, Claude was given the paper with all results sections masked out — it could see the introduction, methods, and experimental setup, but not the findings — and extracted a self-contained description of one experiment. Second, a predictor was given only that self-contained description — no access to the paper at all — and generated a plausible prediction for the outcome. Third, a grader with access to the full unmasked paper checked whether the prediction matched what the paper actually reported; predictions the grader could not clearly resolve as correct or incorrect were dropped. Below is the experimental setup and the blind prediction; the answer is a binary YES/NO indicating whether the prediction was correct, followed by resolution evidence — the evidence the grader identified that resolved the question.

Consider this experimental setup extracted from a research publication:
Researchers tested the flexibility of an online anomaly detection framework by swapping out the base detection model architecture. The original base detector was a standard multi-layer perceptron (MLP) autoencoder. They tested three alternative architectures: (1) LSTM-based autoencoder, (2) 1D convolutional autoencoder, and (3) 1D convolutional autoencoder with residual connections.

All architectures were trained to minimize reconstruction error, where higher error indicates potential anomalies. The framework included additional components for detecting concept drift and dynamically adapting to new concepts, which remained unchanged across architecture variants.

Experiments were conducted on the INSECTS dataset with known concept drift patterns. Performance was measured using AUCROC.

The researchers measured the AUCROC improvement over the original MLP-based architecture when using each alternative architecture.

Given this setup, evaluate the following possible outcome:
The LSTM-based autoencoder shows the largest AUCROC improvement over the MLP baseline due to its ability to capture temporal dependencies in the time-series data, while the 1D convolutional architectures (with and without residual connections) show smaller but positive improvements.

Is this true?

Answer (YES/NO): YES